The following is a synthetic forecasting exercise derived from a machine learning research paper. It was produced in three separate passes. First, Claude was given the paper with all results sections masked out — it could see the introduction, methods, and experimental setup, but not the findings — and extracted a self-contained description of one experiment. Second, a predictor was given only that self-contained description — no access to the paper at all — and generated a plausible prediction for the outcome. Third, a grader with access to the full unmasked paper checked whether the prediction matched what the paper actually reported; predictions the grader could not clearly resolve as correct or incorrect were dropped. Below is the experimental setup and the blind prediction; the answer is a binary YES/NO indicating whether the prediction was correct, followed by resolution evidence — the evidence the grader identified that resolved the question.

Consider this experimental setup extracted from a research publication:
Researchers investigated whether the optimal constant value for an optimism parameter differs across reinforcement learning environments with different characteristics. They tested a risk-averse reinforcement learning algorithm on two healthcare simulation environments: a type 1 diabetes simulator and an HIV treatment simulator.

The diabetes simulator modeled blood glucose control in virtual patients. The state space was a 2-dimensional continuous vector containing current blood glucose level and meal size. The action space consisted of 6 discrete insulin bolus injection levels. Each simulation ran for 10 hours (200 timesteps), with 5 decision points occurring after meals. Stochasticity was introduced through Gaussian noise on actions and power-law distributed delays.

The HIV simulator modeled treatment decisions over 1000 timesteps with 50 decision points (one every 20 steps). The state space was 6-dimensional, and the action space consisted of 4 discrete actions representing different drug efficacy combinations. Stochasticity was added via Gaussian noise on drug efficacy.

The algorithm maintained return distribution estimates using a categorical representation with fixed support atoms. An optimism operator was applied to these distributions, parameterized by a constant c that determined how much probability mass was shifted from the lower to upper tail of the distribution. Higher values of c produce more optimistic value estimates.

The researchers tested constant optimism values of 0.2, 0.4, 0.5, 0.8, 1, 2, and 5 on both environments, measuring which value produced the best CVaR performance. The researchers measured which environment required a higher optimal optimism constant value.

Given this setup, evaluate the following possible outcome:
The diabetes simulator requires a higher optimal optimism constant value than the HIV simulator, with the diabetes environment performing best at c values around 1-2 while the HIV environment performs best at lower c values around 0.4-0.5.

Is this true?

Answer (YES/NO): NO